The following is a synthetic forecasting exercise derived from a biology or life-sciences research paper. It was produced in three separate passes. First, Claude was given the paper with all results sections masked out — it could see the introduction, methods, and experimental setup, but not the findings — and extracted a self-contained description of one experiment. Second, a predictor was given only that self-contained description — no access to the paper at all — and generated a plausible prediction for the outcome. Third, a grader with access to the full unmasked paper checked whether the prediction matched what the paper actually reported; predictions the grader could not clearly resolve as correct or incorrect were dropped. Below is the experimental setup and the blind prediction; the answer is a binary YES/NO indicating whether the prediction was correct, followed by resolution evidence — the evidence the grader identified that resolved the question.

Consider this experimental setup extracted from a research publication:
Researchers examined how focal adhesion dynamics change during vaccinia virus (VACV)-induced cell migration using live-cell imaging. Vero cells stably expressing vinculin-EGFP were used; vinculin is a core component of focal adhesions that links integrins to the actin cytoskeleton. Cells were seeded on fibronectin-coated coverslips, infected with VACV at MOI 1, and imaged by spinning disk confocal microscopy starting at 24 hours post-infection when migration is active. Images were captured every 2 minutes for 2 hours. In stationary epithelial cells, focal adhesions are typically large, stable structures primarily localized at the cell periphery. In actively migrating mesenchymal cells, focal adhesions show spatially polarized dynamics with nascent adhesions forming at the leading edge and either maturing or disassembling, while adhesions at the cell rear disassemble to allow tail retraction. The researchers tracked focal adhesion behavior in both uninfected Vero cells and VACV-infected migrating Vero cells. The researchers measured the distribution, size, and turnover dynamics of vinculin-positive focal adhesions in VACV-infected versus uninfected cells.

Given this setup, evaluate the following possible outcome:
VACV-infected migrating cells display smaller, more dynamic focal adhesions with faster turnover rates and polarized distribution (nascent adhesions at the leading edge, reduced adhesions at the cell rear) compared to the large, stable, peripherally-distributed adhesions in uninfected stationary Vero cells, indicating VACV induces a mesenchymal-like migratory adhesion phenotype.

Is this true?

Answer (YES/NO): NO